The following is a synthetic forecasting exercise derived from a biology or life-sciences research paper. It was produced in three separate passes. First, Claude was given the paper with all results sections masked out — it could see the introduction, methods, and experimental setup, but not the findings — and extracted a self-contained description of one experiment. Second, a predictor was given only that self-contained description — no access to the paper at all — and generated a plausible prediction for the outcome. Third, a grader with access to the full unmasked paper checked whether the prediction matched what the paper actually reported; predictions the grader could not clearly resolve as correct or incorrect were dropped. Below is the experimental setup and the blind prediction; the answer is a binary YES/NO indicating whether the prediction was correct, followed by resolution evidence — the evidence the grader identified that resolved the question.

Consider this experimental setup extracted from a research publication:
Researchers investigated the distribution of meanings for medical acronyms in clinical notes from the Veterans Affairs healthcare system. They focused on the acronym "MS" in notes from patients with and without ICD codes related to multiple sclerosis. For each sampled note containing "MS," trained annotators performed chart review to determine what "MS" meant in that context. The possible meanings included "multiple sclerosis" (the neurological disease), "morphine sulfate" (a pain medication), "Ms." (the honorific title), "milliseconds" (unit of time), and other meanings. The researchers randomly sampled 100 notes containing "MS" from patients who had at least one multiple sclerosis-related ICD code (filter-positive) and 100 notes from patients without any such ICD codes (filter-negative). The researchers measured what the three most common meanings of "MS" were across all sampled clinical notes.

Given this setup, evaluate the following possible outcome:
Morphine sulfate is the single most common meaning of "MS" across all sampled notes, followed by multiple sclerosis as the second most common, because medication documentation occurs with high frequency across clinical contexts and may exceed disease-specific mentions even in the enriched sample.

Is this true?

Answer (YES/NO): NO